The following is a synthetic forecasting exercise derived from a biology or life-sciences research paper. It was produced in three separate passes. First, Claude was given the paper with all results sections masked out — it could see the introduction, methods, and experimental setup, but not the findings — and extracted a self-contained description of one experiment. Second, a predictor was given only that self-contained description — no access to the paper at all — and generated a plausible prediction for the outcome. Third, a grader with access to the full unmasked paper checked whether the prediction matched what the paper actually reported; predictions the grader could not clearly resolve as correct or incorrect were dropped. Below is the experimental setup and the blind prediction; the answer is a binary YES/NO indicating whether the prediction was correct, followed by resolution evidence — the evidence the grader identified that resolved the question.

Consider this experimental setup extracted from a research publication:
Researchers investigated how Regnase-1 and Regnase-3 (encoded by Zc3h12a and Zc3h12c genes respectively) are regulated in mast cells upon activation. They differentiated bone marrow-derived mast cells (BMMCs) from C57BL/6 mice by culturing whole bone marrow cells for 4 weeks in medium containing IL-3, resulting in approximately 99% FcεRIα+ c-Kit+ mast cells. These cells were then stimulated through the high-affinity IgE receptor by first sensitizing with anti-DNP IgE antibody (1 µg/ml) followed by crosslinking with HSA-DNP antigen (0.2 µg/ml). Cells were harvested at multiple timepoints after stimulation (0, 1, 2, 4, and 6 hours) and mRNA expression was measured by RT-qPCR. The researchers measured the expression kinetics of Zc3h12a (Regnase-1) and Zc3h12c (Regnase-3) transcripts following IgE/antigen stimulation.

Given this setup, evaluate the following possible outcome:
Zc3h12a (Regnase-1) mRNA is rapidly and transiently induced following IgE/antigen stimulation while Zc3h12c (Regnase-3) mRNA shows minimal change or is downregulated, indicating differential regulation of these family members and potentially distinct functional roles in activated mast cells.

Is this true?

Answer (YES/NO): NO